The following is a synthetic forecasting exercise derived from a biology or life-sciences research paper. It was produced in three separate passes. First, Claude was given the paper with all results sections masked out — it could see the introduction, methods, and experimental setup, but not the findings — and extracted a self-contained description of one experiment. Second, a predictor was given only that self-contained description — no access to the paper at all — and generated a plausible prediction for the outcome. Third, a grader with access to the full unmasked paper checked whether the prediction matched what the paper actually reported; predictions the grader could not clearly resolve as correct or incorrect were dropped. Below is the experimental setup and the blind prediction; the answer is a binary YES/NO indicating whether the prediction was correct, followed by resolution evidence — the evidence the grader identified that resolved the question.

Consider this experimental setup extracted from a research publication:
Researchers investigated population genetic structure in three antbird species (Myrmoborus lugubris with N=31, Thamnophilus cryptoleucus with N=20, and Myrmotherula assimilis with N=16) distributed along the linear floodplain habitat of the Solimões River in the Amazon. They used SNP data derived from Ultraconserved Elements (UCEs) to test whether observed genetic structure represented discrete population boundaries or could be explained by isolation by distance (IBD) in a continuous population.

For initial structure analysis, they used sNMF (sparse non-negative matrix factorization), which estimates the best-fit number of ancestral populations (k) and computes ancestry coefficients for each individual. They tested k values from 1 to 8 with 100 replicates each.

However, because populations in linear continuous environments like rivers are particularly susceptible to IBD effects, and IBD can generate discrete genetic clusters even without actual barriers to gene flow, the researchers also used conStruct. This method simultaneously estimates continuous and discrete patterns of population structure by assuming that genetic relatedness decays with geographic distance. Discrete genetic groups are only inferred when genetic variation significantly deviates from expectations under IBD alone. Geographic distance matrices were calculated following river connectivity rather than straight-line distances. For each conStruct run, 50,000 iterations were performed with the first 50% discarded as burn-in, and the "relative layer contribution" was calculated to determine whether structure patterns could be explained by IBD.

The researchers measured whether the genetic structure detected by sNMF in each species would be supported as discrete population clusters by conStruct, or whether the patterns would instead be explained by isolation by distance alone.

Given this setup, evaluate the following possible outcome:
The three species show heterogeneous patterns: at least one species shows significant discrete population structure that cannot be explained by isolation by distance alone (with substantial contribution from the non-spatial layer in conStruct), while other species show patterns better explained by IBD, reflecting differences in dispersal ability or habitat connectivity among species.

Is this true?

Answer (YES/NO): NO